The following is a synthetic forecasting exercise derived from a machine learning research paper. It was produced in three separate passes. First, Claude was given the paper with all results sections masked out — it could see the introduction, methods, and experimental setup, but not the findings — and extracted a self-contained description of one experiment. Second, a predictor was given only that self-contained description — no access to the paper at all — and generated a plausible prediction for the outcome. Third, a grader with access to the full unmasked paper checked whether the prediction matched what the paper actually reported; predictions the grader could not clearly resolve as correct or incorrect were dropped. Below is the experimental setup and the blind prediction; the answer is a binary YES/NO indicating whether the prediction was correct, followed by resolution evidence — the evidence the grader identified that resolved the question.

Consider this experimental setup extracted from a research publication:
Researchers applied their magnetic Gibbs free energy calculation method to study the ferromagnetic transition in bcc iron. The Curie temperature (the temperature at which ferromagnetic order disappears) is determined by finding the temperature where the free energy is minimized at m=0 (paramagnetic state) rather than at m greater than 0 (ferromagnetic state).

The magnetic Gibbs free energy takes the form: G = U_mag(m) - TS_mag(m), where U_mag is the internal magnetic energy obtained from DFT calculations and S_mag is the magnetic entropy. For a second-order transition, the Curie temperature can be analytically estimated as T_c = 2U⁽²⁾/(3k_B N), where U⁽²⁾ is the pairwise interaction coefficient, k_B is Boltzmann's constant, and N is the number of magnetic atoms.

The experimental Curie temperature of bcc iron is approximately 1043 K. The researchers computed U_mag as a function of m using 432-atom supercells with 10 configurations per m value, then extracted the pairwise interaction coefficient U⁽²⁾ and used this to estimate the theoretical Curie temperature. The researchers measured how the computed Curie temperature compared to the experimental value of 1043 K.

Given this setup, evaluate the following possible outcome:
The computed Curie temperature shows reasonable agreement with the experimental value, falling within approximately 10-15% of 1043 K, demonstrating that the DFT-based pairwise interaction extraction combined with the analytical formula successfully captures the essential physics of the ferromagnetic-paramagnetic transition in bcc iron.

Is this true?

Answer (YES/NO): NO